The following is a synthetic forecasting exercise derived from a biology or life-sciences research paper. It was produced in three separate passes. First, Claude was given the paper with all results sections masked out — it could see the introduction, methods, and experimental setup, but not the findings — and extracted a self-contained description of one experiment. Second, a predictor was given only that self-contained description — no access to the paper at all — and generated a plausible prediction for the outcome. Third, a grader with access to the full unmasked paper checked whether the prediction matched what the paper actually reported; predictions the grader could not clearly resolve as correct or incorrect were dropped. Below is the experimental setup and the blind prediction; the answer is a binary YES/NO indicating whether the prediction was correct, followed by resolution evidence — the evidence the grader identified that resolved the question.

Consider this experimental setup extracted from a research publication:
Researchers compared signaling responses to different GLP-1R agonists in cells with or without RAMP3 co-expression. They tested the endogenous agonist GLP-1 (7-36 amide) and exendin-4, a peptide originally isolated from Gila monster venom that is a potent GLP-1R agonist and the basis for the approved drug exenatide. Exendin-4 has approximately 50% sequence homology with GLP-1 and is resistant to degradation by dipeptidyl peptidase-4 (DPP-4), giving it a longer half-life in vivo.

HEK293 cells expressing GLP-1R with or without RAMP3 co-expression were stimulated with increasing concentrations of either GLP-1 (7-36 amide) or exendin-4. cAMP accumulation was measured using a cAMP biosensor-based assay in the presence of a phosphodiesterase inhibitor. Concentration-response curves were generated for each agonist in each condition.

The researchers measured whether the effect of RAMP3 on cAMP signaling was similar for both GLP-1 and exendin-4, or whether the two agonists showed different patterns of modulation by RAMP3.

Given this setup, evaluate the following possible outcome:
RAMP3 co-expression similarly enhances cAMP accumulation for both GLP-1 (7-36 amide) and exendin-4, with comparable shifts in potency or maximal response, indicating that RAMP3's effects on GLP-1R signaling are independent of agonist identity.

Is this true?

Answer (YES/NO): NO